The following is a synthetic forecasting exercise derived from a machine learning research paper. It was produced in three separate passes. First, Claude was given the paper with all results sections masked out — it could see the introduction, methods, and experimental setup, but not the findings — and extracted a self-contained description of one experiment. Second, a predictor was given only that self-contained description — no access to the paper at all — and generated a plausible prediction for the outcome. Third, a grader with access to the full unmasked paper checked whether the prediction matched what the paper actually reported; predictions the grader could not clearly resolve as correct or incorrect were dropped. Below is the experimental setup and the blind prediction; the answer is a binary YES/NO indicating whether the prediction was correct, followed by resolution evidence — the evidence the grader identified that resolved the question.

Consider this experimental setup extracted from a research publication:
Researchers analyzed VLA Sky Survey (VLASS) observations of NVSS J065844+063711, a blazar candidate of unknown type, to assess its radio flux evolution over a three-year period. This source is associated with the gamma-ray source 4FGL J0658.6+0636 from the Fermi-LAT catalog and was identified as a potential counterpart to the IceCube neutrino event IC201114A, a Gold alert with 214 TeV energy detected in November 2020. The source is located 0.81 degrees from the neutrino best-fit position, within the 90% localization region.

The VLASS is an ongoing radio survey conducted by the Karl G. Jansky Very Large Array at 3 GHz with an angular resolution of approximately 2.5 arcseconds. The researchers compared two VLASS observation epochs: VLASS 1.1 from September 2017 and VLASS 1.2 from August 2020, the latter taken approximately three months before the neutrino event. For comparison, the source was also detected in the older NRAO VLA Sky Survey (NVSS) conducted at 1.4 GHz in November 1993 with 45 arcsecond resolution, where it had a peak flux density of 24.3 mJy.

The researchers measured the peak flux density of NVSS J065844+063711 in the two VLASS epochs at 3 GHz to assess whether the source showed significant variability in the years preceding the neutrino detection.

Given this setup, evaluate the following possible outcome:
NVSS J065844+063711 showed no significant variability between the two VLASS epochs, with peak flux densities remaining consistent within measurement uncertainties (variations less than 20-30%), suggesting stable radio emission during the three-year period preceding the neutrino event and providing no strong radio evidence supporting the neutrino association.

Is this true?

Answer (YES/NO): NO